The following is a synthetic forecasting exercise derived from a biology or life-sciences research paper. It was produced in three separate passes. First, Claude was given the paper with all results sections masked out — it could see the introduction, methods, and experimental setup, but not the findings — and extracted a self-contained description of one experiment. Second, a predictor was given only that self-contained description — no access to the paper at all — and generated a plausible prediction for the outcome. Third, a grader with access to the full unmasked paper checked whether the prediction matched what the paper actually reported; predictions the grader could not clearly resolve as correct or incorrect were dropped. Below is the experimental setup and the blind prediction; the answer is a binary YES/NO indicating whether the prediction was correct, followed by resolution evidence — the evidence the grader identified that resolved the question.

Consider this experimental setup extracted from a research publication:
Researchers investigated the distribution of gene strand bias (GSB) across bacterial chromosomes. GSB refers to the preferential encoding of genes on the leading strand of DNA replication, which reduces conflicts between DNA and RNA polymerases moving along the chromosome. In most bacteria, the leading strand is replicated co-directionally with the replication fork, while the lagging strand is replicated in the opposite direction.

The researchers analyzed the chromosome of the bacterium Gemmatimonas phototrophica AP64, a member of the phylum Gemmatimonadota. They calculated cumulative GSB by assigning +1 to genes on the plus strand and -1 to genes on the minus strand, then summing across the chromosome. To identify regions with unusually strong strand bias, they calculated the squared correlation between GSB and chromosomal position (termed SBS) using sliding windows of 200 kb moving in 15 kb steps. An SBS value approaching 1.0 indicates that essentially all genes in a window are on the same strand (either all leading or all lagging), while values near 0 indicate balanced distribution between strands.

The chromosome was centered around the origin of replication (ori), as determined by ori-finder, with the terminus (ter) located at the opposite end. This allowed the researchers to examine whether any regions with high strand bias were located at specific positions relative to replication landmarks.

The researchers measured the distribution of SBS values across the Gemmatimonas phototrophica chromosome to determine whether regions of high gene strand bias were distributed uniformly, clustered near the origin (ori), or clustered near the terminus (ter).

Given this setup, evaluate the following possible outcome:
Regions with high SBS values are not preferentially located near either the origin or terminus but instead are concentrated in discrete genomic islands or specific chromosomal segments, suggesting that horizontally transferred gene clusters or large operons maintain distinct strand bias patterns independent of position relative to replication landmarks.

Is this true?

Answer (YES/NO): NO